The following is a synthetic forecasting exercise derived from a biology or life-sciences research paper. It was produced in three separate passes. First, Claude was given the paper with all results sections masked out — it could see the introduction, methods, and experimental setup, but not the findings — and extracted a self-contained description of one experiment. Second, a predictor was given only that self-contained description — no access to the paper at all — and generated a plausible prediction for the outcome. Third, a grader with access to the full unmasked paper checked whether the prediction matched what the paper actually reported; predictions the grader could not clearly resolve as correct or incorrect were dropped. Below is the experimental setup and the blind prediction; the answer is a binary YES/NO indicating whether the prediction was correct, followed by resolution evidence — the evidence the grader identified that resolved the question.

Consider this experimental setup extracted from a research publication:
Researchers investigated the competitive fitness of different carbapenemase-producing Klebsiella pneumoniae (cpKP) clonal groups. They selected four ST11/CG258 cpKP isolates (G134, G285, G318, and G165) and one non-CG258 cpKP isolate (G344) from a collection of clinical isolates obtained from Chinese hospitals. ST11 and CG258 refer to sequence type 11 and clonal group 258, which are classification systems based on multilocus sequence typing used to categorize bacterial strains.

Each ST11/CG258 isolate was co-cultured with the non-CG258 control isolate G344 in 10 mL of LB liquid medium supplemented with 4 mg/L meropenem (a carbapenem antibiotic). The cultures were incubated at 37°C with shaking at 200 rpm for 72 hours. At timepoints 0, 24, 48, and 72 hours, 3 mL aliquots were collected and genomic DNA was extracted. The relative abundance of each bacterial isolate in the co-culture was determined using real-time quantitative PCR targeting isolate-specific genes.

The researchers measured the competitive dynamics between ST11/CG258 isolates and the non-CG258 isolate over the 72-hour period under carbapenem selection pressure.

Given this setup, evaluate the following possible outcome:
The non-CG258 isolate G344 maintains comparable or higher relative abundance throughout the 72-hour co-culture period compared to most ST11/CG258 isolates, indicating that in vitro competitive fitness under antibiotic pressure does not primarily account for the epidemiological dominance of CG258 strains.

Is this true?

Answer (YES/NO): NO